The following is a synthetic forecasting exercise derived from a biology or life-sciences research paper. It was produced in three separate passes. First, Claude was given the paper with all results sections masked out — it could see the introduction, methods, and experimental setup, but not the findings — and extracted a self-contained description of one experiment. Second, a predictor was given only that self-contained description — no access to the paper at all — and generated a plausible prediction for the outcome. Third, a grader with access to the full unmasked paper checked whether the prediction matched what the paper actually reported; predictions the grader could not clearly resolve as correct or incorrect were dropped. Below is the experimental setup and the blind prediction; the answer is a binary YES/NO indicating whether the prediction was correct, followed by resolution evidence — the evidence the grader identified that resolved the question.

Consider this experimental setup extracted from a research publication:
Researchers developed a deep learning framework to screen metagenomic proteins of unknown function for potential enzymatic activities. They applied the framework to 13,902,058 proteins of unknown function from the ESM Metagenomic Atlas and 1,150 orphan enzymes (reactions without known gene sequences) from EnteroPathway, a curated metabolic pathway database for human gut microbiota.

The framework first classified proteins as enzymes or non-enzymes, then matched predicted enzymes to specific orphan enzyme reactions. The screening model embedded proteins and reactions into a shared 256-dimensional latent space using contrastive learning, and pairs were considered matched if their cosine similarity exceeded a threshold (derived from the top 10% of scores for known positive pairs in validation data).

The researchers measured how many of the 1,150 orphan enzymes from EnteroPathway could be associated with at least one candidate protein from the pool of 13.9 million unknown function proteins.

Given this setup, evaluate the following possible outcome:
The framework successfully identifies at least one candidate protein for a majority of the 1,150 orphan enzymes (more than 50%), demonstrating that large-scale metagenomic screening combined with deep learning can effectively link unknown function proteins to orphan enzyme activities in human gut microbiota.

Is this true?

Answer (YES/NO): YES